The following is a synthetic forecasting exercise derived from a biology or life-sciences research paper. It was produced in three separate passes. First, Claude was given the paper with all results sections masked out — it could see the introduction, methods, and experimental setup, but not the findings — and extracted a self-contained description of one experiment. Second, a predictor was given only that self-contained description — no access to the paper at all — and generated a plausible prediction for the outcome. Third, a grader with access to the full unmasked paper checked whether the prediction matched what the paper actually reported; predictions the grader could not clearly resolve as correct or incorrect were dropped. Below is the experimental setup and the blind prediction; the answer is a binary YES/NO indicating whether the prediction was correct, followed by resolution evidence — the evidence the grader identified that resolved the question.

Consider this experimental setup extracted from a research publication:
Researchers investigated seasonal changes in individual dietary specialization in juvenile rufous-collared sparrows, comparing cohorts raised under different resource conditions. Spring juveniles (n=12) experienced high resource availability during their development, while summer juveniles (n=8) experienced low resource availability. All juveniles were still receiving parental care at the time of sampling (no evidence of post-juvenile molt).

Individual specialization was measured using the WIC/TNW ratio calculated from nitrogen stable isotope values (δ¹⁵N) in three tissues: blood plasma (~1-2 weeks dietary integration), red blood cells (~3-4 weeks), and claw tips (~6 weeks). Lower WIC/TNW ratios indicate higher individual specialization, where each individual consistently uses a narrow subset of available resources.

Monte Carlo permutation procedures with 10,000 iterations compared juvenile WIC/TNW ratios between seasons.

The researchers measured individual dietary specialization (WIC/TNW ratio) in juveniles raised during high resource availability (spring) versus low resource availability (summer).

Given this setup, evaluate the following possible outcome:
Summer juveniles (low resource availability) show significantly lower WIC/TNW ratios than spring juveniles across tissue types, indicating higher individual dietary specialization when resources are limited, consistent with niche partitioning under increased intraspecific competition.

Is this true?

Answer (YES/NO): NO